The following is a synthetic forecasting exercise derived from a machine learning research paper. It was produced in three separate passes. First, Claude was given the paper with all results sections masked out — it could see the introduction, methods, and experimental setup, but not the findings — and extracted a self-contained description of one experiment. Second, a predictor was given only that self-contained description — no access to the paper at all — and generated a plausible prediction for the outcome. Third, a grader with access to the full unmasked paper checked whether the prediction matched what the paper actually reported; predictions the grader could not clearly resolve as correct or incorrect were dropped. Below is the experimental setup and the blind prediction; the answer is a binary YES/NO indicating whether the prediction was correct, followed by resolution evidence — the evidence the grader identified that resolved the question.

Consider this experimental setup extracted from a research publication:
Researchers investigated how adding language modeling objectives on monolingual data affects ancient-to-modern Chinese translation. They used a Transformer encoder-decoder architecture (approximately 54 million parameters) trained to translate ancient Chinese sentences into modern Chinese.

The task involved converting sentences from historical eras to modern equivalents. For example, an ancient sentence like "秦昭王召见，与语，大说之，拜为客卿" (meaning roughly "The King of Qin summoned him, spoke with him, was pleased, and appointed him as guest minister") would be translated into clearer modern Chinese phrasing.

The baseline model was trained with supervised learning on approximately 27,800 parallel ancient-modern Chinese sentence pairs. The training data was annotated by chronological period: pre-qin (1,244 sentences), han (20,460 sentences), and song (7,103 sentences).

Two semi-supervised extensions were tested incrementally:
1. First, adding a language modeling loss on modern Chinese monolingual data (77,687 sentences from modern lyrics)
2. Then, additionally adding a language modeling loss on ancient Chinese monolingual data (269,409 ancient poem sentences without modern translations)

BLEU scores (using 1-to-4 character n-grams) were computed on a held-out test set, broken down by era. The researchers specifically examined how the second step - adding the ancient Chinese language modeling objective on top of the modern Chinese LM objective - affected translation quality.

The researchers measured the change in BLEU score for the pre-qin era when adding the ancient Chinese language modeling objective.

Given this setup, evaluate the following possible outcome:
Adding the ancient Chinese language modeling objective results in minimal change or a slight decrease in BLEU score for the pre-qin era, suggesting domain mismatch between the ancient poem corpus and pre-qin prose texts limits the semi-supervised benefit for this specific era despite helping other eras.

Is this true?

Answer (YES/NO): NO